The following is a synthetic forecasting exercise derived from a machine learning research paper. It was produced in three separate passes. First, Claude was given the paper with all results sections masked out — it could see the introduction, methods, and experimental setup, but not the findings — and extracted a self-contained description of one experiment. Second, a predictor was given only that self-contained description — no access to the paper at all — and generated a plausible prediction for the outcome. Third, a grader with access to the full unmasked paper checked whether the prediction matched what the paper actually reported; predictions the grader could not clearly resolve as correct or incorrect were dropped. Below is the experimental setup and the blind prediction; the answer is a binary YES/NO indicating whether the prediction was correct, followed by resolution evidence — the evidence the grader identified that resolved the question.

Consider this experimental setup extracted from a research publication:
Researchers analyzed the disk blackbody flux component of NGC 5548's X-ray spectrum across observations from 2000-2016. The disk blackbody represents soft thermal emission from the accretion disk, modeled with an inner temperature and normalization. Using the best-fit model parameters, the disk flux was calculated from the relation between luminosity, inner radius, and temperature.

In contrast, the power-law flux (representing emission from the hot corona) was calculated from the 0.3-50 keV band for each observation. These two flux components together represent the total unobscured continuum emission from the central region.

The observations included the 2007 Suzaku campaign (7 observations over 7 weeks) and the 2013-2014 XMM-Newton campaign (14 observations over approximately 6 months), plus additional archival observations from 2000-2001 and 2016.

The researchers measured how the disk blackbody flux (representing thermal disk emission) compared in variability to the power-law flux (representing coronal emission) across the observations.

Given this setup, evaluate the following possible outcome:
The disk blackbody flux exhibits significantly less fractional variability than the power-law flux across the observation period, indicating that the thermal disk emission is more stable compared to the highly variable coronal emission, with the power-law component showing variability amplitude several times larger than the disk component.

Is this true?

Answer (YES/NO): NO